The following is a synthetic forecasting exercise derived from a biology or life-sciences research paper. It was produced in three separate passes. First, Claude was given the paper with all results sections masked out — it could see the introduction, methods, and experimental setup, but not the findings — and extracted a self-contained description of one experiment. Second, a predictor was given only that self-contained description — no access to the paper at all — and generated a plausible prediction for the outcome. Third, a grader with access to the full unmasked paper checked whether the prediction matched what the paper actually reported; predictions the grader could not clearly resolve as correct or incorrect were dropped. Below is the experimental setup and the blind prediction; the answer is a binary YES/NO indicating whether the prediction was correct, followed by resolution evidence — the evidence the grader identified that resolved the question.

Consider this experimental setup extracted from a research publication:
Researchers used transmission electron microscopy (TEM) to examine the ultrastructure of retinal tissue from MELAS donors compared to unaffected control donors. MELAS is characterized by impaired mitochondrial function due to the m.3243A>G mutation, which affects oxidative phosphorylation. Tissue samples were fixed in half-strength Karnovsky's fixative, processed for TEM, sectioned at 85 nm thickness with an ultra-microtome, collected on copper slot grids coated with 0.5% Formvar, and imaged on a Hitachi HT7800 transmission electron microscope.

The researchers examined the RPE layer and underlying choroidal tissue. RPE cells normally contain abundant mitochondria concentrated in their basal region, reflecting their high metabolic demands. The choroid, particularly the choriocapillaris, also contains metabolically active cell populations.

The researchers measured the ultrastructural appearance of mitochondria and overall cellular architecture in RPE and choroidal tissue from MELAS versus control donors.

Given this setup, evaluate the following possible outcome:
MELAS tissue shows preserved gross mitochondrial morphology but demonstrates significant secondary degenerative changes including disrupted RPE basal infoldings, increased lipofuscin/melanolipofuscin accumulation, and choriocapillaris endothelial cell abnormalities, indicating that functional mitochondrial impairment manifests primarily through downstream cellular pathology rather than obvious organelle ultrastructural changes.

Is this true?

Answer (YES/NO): NO